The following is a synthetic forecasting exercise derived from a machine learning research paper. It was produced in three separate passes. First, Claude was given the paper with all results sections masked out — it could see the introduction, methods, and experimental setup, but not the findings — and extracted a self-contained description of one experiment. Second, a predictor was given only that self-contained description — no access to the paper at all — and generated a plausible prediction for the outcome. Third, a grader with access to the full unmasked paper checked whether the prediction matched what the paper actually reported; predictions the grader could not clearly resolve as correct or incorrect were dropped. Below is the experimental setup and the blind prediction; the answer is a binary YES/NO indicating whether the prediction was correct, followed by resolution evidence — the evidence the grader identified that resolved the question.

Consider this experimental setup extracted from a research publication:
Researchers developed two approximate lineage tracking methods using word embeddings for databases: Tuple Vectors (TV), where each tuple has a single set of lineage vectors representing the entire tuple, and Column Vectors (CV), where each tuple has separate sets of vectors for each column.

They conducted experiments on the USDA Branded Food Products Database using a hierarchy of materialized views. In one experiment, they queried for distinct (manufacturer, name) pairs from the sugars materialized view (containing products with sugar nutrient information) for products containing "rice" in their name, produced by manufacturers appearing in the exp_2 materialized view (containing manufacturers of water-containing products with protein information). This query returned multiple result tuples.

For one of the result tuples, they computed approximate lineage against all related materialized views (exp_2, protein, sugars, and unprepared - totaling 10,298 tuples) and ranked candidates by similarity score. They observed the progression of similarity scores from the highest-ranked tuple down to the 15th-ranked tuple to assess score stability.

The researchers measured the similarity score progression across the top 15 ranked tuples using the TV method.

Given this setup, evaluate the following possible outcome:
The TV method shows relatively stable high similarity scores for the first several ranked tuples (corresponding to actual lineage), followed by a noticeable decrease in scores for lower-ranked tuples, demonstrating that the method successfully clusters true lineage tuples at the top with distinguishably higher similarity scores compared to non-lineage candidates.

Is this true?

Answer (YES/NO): NO